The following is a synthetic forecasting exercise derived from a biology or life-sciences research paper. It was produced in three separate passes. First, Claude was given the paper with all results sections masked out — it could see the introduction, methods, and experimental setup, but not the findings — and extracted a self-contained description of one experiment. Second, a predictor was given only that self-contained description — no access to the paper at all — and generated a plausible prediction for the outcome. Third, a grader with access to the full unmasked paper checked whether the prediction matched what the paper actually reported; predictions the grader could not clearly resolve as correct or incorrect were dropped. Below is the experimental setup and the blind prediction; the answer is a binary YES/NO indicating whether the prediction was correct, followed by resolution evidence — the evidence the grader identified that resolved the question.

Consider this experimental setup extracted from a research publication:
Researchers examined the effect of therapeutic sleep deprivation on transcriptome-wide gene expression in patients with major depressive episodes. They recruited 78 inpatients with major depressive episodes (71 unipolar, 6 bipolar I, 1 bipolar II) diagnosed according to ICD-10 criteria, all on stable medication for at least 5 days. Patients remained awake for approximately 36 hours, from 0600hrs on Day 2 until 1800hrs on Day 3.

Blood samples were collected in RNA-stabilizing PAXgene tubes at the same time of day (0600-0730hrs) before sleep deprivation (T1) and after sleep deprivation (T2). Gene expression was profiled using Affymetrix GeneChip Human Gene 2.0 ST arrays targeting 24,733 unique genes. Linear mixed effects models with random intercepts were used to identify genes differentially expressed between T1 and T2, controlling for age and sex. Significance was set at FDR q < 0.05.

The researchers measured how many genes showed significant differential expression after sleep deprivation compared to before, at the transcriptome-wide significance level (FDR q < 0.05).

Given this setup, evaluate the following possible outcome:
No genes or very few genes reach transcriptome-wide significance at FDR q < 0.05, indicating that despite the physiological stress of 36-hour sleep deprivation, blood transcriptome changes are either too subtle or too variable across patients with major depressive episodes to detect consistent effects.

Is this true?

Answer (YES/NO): NO